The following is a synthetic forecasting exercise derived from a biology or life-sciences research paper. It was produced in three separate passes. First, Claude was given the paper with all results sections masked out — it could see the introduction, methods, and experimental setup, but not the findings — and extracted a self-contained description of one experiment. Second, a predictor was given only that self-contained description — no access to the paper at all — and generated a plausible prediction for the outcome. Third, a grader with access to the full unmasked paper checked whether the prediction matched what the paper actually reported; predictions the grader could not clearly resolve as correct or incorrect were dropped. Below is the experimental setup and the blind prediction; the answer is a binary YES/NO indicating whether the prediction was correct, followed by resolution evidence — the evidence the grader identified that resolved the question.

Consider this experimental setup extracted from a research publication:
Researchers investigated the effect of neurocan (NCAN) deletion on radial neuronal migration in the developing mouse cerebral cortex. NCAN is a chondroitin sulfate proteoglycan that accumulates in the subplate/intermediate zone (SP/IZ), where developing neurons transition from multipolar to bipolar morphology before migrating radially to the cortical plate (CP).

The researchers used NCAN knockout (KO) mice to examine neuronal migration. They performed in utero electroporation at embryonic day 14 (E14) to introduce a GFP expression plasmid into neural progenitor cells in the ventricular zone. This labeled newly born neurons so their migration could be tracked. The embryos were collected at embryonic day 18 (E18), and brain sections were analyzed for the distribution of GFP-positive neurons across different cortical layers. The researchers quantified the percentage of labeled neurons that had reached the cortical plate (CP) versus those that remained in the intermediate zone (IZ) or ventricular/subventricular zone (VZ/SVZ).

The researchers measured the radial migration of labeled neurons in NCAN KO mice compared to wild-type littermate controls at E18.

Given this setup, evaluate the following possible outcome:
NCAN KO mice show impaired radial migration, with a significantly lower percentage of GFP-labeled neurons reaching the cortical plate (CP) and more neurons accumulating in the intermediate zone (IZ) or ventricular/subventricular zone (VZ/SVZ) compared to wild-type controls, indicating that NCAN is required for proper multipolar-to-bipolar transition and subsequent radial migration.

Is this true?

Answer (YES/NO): YES